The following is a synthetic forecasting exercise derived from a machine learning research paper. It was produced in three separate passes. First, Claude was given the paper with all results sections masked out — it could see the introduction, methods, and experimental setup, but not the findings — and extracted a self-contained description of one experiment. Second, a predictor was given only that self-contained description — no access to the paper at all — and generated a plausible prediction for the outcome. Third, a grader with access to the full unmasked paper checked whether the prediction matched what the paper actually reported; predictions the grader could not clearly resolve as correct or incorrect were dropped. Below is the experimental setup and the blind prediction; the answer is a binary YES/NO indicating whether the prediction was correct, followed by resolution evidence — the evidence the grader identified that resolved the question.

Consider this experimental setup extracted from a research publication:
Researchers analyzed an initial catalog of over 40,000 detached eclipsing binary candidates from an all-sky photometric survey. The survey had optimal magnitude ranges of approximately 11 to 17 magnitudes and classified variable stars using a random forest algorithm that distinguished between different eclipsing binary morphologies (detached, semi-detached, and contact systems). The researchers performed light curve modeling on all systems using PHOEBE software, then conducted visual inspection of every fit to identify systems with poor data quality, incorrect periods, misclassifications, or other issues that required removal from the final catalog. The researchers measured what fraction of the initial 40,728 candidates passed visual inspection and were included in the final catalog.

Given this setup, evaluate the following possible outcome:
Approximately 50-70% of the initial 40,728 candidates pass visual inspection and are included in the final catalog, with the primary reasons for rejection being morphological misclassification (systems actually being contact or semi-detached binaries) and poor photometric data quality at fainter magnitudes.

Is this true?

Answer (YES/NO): NO